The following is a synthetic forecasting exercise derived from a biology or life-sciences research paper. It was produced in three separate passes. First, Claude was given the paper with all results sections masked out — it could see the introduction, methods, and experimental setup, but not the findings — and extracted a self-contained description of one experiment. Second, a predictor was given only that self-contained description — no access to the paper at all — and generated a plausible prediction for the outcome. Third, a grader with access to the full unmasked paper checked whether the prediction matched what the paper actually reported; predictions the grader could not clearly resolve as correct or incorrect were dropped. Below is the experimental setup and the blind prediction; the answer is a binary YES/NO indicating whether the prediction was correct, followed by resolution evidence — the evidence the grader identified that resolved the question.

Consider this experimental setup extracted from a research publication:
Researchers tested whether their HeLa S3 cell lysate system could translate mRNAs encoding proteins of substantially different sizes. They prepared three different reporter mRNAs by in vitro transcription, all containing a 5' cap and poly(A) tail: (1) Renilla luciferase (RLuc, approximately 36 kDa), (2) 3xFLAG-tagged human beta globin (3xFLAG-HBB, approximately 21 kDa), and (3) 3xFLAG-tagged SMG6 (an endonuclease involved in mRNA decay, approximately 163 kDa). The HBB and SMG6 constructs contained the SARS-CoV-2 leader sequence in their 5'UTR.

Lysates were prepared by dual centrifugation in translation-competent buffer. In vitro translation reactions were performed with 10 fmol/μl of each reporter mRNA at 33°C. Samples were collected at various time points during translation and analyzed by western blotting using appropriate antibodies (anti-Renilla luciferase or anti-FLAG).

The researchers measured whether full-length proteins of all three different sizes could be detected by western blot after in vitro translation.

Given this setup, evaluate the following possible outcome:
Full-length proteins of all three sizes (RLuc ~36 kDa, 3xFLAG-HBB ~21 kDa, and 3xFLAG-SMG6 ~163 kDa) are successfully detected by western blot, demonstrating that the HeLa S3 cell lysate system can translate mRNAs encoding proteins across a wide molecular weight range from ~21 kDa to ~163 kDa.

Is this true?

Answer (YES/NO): YES